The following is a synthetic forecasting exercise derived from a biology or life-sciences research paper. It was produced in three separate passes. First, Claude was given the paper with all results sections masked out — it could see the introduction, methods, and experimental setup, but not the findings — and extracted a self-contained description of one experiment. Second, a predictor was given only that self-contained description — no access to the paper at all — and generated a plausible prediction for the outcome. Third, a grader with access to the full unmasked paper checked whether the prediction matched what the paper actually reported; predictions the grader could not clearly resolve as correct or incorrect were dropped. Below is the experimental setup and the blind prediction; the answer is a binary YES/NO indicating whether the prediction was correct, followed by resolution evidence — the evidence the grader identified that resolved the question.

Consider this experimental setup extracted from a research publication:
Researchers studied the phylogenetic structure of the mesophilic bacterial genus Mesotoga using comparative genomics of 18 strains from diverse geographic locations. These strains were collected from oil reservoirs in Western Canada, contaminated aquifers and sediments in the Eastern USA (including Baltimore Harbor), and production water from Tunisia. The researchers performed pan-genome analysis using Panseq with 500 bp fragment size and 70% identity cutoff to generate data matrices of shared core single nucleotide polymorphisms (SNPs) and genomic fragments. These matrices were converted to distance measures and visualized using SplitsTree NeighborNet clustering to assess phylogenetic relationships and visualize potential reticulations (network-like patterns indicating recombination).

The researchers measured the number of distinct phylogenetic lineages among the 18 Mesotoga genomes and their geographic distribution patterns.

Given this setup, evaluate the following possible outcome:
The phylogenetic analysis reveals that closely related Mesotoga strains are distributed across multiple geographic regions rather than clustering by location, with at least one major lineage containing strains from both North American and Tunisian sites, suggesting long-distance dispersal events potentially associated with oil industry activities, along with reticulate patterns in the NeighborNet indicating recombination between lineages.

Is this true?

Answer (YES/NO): NO